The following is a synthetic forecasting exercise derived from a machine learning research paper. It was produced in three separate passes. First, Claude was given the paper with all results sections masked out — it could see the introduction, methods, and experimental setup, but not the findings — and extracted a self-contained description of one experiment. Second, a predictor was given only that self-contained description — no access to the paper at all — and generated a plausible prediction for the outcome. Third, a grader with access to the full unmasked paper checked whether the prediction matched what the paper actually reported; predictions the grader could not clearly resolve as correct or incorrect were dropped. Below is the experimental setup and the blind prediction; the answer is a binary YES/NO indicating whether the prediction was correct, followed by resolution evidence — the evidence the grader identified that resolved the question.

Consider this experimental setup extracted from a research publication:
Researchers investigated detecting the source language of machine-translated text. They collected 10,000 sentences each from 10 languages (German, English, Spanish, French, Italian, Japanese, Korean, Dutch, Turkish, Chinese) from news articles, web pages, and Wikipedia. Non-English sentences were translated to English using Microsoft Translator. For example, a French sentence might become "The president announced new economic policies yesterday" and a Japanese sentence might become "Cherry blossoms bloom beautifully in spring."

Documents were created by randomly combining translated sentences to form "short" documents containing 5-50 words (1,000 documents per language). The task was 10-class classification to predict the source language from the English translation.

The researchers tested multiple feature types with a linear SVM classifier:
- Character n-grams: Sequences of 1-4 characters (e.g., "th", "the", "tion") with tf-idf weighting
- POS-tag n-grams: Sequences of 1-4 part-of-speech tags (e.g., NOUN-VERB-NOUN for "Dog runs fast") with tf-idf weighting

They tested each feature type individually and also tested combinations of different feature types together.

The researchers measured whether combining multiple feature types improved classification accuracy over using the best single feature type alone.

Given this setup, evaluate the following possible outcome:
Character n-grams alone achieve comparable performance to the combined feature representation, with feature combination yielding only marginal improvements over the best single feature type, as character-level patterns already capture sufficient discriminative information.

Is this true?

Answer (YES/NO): NO